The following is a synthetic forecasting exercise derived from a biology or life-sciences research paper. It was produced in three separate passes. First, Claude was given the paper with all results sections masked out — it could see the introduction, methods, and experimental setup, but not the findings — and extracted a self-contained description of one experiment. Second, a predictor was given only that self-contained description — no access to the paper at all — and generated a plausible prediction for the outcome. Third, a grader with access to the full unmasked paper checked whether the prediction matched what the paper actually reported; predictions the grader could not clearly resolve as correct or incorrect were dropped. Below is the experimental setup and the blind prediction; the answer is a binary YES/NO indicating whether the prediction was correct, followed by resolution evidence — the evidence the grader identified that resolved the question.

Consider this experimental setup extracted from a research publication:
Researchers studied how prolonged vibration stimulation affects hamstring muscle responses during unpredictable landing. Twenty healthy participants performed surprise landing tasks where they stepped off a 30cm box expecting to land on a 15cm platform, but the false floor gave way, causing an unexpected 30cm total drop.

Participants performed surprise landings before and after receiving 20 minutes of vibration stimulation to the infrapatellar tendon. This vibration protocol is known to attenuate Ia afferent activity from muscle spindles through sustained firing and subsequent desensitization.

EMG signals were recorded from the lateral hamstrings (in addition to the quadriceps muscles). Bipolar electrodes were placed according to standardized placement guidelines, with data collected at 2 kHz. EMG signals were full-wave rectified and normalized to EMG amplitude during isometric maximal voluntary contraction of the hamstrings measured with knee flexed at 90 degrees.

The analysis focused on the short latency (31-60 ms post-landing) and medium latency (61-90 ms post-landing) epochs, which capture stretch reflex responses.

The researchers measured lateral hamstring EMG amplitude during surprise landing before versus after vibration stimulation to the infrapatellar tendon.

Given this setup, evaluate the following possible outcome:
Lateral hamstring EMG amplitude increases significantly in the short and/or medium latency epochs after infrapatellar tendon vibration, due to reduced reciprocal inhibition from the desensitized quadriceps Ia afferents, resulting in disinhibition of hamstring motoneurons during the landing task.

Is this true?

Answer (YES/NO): NO